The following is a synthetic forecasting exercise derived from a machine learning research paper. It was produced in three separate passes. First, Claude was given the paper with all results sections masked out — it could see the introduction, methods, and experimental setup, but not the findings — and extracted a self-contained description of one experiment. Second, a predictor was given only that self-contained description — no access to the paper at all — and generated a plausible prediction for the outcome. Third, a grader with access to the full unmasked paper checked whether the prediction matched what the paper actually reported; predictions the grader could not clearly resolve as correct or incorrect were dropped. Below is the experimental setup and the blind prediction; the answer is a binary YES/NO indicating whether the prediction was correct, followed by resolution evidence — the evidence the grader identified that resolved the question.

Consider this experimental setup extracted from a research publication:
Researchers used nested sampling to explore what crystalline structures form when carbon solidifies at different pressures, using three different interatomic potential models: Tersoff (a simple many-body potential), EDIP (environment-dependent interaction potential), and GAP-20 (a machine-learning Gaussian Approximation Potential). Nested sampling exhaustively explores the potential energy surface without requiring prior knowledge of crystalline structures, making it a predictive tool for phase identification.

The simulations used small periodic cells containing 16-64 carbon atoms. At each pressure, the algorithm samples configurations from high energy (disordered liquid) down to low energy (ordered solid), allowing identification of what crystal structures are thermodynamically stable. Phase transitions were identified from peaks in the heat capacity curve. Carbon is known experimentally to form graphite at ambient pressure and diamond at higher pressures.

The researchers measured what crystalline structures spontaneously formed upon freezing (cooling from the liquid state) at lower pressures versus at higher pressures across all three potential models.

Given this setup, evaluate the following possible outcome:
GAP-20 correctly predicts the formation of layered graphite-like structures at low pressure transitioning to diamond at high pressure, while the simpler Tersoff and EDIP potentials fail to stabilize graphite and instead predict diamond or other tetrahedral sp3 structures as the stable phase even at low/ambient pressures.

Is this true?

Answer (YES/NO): NO